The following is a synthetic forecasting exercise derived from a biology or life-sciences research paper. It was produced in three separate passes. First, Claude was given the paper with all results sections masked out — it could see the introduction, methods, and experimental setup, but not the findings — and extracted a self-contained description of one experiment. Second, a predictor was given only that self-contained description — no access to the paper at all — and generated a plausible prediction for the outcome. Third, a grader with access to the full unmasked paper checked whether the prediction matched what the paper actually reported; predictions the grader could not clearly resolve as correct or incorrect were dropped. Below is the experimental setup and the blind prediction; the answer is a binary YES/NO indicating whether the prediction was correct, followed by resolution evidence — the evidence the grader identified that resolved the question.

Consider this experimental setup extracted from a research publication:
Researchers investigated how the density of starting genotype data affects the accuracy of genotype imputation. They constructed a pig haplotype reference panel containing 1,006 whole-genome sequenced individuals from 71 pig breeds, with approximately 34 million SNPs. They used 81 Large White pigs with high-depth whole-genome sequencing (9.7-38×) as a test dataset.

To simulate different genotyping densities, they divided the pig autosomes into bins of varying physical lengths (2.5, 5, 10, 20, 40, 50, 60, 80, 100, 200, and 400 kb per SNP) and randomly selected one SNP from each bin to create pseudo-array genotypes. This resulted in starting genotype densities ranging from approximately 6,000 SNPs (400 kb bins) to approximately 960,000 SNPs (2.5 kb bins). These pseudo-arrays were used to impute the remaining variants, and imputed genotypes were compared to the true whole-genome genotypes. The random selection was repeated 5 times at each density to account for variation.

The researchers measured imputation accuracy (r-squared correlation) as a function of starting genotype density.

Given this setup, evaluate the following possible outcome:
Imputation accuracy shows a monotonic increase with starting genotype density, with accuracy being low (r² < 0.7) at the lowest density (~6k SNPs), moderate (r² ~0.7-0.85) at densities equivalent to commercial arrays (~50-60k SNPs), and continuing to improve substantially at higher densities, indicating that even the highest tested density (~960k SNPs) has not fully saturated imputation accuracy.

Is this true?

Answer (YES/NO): NO